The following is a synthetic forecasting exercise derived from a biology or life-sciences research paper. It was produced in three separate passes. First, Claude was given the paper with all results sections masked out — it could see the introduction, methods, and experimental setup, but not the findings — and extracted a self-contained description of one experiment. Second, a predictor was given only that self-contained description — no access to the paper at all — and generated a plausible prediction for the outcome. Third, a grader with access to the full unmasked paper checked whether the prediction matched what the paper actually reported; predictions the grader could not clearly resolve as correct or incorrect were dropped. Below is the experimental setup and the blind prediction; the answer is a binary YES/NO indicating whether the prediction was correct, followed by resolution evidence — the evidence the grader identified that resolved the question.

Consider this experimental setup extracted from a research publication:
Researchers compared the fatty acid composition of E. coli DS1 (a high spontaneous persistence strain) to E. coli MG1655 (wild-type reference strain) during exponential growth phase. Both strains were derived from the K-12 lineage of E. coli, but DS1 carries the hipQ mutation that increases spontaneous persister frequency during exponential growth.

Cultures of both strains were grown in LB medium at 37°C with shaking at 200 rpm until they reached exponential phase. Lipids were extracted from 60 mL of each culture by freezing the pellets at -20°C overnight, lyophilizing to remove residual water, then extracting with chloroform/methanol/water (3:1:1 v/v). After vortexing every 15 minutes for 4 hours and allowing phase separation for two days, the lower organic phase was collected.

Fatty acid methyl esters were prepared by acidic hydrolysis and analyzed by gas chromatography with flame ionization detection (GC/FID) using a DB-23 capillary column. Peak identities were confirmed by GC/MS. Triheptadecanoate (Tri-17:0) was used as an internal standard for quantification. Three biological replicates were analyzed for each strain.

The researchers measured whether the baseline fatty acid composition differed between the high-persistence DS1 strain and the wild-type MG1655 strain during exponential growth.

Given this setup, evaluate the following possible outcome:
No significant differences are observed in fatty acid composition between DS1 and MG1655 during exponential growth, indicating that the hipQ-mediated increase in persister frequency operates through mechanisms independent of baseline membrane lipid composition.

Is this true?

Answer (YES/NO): YES